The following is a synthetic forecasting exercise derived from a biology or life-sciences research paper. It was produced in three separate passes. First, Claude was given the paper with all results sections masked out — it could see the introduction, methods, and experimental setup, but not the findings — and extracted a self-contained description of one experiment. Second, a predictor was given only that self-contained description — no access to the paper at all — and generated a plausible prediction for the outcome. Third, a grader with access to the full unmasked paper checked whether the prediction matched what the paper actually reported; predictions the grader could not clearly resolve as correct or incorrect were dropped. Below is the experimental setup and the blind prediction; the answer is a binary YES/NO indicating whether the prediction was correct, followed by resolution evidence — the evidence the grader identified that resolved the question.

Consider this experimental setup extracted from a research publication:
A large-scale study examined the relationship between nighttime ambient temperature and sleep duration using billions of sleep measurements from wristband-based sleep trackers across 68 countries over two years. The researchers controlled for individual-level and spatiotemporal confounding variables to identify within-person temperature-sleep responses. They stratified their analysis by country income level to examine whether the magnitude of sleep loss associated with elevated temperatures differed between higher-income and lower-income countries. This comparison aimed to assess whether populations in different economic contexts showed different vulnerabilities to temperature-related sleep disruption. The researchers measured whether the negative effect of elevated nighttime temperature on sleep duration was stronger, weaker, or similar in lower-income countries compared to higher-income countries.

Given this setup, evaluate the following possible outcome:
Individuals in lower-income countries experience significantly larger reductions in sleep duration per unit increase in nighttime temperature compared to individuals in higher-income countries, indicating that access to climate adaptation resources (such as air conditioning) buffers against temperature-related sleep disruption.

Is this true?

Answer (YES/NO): YES